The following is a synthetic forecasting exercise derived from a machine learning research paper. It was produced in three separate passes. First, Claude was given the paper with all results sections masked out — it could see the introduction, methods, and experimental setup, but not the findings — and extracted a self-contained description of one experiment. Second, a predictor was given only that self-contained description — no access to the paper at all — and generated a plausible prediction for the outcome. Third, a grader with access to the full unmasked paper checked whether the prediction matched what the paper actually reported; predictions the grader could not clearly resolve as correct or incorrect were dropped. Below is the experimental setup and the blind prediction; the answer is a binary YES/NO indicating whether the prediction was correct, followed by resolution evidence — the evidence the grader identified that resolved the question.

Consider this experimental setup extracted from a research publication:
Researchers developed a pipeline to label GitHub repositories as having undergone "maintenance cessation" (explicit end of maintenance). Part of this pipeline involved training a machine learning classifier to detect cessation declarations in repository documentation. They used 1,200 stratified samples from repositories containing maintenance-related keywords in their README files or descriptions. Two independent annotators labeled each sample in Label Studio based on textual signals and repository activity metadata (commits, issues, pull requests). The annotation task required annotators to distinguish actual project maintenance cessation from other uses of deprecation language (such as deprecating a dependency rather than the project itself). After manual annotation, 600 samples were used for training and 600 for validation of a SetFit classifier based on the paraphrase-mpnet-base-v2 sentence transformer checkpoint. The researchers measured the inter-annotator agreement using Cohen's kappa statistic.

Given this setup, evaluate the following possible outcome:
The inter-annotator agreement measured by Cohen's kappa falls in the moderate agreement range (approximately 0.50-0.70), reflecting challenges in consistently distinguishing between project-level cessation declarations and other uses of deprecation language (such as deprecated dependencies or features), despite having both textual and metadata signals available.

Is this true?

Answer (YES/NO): NO